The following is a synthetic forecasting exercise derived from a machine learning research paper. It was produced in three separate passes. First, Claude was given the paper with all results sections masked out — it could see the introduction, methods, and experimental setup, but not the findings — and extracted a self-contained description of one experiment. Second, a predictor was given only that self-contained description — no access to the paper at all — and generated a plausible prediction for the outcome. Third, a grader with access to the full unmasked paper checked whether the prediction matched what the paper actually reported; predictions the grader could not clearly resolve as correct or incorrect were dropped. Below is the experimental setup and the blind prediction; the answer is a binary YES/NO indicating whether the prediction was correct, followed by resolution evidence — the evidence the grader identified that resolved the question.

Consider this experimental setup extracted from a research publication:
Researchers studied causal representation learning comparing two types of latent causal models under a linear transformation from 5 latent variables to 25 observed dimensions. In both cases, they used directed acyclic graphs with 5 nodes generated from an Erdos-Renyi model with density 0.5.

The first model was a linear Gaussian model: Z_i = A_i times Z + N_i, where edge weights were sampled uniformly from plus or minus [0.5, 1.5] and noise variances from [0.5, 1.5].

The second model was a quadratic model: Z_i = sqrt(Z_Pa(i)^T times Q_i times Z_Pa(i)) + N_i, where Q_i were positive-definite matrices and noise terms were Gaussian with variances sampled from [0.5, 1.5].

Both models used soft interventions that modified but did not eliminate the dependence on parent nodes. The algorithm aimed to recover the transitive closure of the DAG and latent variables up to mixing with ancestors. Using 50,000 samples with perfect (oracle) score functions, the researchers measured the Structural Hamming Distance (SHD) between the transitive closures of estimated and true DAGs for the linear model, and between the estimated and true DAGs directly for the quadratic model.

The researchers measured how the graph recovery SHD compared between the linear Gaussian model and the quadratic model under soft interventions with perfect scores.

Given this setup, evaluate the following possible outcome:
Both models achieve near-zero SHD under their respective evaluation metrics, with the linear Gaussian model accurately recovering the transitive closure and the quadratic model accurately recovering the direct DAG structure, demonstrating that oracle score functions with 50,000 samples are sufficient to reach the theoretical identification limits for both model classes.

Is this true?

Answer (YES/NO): YES